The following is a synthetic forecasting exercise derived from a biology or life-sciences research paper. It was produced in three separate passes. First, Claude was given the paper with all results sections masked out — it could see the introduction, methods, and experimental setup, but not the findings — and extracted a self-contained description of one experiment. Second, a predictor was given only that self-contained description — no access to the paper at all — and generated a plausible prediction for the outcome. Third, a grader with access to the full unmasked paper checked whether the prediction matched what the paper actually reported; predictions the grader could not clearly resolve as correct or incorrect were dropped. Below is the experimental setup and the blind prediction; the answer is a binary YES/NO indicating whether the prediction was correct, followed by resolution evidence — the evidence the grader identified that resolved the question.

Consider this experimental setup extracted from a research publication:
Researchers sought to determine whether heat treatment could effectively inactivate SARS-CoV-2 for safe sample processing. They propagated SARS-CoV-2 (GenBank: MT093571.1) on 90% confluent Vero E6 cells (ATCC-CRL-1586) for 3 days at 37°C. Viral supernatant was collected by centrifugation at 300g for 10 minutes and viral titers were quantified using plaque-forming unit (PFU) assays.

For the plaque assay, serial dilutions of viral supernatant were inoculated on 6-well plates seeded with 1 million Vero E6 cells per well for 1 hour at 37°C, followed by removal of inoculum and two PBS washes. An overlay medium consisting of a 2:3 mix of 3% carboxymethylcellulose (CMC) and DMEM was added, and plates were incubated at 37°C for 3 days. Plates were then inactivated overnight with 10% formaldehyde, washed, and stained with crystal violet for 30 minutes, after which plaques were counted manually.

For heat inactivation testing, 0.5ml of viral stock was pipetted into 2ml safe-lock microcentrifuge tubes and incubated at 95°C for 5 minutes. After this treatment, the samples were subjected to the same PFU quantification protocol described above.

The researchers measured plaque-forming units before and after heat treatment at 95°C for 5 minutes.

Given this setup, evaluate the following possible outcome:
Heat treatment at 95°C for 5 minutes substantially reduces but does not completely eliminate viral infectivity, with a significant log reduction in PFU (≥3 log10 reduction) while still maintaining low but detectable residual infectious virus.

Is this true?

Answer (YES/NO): NO